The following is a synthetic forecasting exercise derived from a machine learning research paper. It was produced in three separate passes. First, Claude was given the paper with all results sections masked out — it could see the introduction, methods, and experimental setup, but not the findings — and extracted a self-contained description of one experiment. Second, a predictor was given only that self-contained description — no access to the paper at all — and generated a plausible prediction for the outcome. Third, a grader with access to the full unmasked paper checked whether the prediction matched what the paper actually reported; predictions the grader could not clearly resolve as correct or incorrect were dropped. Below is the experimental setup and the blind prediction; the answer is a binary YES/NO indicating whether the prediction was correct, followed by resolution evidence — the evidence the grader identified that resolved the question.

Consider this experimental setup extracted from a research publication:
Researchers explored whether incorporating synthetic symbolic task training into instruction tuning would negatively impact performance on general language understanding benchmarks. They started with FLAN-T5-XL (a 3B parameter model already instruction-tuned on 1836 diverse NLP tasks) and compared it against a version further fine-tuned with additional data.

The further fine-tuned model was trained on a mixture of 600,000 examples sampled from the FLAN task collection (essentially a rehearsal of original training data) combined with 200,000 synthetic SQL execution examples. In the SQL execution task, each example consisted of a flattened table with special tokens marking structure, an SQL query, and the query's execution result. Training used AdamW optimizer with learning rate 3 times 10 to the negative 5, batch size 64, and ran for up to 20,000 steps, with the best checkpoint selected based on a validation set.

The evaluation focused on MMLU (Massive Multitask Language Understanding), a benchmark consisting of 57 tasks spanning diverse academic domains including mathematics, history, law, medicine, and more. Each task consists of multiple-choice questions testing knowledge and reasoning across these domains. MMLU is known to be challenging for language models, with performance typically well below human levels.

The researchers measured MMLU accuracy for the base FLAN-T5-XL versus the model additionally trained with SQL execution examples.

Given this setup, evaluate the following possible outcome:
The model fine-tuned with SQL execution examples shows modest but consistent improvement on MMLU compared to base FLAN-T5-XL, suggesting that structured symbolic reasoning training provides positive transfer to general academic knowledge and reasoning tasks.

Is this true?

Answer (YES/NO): NO